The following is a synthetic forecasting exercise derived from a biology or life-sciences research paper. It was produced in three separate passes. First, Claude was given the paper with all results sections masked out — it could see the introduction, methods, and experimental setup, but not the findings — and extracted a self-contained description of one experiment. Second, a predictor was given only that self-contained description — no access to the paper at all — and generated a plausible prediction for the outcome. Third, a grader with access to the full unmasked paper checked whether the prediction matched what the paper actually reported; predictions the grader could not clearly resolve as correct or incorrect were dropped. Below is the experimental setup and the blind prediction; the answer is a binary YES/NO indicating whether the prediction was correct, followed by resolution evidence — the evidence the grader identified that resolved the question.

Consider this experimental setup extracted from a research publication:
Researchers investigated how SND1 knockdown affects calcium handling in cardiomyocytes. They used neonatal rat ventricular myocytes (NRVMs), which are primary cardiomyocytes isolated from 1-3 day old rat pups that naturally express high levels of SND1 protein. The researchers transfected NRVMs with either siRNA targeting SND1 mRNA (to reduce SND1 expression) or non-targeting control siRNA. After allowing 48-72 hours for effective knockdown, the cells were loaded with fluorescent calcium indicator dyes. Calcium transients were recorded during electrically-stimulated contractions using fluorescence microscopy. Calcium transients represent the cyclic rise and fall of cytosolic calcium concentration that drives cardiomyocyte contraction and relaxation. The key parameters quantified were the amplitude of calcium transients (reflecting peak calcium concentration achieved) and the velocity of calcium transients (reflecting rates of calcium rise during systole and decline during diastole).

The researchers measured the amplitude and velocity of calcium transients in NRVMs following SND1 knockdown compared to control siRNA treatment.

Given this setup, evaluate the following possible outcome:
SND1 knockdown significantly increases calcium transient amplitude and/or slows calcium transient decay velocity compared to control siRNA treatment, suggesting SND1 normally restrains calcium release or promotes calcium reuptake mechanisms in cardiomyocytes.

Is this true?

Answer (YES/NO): NO